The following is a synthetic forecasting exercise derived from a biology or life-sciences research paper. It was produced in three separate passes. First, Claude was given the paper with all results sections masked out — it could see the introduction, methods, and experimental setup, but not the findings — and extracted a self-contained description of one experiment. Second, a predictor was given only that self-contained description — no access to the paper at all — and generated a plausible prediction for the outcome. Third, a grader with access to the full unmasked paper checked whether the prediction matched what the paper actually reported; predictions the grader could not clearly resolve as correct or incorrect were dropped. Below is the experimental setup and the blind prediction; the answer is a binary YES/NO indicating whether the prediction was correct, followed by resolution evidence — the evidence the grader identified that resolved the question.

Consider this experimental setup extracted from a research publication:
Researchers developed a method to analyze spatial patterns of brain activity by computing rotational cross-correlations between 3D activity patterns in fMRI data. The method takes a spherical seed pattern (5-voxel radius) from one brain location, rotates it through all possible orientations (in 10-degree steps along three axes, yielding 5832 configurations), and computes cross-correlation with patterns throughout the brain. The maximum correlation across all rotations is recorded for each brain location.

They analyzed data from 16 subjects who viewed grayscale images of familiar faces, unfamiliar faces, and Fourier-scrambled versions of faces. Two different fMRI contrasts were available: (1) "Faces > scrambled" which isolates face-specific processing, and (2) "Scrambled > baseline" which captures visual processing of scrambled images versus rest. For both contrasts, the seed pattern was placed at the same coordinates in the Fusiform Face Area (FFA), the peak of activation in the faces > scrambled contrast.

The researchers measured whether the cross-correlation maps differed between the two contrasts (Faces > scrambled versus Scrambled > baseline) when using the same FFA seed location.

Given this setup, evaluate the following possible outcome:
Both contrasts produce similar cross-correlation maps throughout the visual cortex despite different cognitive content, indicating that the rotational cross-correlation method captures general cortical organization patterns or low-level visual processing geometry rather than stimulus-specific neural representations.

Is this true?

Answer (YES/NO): NO